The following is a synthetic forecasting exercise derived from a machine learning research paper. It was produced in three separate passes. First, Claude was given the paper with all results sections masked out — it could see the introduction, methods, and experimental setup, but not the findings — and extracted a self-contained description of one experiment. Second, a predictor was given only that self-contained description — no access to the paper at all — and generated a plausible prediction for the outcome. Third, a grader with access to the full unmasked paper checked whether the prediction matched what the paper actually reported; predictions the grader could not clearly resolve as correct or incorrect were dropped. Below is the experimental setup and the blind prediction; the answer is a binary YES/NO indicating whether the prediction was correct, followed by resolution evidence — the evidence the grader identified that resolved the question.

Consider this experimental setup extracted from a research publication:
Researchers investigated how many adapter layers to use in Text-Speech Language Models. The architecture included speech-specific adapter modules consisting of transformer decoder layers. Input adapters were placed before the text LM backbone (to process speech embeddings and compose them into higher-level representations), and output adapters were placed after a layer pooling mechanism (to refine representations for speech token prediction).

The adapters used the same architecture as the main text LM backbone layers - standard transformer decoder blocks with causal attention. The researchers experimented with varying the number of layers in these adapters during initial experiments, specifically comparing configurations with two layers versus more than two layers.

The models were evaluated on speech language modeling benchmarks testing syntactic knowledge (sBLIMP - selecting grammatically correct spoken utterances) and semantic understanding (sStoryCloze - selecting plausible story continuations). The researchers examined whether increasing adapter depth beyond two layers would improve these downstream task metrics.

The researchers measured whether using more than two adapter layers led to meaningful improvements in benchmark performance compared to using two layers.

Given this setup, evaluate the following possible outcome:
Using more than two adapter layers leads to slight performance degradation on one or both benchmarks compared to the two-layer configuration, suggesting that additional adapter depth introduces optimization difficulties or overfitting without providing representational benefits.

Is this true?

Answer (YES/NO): NO